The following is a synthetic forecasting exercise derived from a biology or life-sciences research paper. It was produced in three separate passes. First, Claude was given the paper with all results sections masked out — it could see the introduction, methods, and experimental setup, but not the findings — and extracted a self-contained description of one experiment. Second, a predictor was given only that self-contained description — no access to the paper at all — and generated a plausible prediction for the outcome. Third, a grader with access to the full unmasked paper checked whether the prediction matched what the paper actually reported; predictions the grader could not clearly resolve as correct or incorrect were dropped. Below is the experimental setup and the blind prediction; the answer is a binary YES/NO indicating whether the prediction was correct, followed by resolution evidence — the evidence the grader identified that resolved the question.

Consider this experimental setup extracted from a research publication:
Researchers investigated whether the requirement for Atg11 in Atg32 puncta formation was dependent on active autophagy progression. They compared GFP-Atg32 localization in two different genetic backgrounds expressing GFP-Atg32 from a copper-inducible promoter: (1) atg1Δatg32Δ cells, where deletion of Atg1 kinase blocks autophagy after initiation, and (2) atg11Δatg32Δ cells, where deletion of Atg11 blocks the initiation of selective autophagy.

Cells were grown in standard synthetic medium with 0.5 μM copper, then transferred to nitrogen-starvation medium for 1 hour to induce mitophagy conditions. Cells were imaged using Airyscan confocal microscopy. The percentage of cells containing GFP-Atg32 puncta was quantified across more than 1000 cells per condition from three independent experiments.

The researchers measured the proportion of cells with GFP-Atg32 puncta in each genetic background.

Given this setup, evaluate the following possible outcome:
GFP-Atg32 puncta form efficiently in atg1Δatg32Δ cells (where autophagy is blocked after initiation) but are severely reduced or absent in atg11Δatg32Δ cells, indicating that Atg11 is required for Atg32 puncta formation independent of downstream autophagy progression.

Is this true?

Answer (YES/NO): YES